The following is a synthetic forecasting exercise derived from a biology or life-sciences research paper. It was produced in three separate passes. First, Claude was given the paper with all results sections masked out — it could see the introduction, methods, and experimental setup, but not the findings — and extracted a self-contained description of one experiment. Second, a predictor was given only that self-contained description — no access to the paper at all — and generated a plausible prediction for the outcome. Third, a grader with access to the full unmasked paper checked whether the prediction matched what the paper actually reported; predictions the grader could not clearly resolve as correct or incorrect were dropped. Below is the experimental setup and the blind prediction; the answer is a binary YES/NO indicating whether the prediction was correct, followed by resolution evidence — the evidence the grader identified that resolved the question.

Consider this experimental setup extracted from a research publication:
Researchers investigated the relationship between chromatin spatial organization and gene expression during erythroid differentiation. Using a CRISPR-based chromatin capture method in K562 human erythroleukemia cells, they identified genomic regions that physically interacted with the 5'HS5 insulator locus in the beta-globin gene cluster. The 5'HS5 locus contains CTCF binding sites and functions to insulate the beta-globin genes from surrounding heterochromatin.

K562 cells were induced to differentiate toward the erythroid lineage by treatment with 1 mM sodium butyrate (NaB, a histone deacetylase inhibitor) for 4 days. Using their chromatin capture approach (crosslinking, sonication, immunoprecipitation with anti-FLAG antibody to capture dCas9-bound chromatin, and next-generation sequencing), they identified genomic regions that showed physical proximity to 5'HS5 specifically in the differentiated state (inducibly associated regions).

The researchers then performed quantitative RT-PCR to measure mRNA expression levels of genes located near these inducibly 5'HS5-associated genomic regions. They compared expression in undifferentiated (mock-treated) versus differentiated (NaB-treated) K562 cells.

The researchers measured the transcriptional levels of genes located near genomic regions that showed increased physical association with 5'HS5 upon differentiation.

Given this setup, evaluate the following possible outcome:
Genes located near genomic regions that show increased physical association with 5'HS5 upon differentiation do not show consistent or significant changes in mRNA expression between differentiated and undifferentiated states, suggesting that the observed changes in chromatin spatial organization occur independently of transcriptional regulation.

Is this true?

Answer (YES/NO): NO